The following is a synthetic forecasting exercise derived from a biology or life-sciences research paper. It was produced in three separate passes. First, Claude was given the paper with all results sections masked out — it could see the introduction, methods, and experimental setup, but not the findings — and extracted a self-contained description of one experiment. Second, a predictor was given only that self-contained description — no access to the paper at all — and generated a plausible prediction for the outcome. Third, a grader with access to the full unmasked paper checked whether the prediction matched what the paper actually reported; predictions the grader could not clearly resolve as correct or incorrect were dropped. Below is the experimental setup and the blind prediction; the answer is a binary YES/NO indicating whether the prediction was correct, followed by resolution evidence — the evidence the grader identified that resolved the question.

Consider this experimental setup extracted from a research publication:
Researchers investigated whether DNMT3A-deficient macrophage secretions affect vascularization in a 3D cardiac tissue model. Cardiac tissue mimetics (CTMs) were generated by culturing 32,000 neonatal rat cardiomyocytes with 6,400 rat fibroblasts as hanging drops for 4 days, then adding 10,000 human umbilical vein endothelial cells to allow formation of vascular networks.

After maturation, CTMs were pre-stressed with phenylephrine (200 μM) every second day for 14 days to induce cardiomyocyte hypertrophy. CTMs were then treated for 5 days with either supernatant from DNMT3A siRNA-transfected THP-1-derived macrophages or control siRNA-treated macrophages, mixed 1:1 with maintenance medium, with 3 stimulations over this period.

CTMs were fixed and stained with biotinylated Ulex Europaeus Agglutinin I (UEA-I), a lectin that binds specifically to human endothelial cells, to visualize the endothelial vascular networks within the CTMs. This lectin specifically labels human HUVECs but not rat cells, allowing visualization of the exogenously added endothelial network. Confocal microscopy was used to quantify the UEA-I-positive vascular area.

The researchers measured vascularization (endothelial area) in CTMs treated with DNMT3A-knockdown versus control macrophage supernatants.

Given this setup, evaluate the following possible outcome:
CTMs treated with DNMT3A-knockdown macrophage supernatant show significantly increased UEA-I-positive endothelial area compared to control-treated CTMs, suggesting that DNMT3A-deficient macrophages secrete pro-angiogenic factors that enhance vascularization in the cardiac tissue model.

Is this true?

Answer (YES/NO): NO